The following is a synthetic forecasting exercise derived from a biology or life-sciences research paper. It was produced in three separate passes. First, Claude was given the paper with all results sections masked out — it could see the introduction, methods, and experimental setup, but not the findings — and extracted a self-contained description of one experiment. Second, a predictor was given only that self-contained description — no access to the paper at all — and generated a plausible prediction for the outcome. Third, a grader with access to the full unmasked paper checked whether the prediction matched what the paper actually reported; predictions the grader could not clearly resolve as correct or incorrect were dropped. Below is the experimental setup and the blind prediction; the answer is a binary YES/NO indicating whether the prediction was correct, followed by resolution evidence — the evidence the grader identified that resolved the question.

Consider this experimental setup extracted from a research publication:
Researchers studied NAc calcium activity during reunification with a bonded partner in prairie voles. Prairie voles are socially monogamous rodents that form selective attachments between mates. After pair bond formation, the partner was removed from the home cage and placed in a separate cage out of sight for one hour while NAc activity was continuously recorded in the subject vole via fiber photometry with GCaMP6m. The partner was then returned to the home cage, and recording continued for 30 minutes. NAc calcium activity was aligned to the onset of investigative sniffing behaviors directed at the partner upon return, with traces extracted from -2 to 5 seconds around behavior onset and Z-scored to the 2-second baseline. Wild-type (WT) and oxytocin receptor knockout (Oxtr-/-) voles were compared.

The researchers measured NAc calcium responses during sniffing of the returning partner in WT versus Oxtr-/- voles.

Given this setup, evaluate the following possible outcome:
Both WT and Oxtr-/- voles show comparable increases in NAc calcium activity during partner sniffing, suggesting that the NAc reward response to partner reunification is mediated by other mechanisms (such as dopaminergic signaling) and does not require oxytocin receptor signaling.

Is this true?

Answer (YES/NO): YES